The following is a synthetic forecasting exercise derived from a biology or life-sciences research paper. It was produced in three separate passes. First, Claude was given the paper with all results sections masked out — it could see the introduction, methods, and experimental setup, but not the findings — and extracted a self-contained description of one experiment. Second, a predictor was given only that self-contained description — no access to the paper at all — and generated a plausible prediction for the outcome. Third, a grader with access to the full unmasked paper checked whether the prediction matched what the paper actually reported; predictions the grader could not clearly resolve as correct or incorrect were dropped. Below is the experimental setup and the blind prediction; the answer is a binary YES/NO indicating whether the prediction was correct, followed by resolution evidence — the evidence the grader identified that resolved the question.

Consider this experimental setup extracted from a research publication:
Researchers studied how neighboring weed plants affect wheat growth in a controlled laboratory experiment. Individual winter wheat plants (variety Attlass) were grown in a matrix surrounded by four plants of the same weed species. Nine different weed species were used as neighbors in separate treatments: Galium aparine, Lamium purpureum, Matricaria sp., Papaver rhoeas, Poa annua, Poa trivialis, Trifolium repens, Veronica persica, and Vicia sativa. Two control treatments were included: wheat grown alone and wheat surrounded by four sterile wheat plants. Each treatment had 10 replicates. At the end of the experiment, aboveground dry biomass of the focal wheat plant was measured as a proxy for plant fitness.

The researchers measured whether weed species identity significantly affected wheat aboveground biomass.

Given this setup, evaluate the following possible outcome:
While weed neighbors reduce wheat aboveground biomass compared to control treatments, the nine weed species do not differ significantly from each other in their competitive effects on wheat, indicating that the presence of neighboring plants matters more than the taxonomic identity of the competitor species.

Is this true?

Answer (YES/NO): NO